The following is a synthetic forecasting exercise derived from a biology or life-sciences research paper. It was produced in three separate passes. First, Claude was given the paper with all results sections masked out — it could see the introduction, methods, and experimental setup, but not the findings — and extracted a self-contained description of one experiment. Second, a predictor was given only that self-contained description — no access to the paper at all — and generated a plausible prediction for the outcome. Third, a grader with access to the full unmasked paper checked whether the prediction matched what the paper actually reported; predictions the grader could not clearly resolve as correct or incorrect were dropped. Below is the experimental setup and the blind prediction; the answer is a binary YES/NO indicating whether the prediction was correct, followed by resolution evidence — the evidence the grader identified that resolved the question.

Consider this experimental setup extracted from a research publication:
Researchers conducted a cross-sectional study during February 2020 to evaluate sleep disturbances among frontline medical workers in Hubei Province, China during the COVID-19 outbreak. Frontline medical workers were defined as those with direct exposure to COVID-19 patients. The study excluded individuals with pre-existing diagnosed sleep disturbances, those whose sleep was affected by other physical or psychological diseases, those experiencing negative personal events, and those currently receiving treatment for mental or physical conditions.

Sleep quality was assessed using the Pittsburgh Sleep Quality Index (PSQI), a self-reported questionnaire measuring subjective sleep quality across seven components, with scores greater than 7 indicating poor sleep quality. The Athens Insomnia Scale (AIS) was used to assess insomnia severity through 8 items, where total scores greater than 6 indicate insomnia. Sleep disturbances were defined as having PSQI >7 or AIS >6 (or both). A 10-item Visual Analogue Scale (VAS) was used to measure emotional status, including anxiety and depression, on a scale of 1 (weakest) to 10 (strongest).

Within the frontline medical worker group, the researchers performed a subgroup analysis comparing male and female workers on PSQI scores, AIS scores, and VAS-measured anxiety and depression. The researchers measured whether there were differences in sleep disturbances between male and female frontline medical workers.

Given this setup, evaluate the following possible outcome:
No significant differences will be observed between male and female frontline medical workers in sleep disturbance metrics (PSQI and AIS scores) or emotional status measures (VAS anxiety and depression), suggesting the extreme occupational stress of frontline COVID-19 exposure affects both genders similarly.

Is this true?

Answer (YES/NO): NO